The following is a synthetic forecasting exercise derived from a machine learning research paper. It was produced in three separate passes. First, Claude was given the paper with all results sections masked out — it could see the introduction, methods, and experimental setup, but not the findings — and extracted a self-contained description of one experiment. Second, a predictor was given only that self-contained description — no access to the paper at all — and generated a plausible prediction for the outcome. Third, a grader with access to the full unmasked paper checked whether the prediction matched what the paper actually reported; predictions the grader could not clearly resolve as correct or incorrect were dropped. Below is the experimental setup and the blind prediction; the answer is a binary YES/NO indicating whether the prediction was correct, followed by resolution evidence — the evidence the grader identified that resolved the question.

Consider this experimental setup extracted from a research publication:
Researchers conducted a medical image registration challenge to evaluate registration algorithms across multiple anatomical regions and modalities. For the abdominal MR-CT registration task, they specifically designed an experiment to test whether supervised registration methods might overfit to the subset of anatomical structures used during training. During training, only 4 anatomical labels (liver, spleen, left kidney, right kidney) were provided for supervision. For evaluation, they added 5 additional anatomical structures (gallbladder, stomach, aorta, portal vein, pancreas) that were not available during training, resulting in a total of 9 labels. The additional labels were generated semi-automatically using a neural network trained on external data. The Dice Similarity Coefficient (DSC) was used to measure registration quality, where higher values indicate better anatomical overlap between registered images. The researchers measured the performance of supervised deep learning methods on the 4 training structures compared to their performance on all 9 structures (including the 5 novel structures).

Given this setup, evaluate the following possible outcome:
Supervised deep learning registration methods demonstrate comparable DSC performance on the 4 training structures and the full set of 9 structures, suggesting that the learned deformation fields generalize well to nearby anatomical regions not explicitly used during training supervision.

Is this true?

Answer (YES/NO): NO